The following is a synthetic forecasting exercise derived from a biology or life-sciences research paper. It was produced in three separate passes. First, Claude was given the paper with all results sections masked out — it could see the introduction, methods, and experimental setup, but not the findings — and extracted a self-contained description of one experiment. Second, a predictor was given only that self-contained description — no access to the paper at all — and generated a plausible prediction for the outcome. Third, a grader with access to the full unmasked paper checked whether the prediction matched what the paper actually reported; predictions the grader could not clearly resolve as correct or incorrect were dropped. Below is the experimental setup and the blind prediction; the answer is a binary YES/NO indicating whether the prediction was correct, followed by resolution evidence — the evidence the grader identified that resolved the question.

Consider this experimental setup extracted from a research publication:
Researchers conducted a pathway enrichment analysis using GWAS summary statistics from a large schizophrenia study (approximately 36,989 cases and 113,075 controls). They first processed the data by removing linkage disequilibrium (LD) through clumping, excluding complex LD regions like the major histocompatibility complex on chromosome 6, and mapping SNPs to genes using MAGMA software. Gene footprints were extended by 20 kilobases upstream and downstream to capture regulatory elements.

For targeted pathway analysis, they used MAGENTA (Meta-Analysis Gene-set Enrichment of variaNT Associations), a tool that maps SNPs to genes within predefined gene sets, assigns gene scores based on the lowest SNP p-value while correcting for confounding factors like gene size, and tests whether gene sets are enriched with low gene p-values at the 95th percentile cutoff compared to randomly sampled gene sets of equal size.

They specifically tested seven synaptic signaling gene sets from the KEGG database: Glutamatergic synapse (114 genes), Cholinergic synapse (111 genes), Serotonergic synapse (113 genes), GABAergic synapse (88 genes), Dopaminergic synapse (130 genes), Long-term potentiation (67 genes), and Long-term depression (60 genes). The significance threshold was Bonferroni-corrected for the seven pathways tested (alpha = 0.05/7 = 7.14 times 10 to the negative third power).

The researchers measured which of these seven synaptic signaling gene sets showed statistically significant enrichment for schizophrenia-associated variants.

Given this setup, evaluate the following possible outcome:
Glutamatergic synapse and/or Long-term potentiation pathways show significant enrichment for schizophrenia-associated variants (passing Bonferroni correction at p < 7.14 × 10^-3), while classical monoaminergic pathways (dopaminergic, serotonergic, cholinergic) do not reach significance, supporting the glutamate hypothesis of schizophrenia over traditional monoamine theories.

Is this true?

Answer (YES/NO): NO